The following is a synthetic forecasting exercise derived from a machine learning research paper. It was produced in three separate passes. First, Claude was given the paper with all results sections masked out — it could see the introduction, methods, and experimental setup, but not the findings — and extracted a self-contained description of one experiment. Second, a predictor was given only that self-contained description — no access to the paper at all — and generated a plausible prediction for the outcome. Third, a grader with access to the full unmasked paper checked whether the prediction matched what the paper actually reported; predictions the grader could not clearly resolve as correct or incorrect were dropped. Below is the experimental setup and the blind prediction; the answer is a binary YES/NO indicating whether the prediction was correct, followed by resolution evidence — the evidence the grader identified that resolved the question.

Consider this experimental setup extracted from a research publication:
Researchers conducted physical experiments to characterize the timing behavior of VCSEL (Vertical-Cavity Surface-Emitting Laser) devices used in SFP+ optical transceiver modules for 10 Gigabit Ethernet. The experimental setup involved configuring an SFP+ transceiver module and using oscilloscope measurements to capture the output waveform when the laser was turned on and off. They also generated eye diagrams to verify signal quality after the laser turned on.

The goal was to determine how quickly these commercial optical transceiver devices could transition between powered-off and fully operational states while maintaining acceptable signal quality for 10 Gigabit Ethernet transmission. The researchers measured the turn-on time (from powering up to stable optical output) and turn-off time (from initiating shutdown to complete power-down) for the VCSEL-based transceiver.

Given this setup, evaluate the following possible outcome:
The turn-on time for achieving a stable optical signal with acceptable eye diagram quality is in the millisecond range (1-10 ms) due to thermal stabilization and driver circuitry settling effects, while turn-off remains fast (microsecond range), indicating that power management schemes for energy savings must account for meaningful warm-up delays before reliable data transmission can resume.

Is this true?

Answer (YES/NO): NO